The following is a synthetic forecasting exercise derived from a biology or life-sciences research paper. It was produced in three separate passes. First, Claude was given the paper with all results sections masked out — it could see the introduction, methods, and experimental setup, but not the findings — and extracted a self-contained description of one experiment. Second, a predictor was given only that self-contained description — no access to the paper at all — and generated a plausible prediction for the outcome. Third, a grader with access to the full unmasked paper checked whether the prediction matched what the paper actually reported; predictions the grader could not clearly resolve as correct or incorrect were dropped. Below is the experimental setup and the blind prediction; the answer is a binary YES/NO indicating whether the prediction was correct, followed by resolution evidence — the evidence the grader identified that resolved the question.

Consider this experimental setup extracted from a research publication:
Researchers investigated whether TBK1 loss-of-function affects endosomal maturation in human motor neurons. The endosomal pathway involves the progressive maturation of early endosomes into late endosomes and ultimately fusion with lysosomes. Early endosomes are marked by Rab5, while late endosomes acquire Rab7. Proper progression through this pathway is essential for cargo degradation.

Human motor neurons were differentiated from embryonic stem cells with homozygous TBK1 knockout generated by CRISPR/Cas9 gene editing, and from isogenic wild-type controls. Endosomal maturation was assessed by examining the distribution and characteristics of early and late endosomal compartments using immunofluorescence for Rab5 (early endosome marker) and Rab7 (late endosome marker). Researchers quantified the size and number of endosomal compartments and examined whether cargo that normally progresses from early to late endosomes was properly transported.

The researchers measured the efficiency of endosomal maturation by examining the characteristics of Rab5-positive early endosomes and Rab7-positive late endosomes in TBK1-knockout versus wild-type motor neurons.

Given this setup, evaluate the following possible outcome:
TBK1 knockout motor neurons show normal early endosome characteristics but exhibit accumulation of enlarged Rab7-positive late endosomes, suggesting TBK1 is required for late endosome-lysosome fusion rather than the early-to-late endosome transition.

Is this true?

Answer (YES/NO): NO